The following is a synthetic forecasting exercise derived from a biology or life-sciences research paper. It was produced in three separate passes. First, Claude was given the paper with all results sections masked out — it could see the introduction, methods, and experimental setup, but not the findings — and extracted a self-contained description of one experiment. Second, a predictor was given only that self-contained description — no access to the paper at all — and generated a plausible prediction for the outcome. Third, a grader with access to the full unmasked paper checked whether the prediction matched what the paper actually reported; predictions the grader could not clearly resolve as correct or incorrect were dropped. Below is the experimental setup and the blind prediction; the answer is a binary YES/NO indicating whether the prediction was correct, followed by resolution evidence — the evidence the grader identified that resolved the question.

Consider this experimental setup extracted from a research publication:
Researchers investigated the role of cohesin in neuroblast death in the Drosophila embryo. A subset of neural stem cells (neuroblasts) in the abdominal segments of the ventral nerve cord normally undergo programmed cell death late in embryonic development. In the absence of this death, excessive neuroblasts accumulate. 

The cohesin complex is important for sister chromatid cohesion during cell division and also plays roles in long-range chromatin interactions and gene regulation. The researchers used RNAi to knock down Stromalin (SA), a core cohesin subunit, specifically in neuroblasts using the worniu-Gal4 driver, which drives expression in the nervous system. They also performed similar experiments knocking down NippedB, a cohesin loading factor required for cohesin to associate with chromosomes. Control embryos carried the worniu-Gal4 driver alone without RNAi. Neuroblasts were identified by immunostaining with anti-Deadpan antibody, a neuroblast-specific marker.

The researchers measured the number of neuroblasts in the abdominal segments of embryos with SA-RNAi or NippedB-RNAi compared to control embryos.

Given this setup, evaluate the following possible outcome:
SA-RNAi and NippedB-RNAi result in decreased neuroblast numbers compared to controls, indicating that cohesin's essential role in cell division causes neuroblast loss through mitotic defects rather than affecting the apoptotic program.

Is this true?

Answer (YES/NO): NO